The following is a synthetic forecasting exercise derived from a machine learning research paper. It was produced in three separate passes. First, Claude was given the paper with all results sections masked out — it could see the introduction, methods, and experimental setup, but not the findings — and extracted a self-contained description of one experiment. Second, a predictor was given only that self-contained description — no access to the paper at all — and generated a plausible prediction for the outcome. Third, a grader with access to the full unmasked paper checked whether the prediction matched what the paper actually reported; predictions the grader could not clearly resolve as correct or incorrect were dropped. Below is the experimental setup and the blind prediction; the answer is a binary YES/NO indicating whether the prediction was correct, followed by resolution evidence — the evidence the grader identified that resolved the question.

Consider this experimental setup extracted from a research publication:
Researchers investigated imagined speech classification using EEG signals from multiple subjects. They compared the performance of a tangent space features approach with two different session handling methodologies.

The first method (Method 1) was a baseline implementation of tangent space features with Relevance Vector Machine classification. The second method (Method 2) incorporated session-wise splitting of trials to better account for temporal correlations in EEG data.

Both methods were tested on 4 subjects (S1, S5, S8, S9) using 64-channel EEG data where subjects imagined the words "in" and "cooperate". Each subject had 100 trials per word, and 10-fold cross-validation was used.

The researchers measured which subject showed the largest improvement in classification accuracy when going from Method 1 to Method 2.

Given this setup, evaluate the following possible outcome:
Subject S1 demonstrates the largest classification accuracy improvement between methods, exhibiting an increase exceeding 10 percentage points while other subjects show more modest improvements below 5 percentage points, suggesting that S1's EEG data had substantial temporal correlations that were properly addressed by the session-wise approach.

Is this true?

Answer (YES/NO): NO